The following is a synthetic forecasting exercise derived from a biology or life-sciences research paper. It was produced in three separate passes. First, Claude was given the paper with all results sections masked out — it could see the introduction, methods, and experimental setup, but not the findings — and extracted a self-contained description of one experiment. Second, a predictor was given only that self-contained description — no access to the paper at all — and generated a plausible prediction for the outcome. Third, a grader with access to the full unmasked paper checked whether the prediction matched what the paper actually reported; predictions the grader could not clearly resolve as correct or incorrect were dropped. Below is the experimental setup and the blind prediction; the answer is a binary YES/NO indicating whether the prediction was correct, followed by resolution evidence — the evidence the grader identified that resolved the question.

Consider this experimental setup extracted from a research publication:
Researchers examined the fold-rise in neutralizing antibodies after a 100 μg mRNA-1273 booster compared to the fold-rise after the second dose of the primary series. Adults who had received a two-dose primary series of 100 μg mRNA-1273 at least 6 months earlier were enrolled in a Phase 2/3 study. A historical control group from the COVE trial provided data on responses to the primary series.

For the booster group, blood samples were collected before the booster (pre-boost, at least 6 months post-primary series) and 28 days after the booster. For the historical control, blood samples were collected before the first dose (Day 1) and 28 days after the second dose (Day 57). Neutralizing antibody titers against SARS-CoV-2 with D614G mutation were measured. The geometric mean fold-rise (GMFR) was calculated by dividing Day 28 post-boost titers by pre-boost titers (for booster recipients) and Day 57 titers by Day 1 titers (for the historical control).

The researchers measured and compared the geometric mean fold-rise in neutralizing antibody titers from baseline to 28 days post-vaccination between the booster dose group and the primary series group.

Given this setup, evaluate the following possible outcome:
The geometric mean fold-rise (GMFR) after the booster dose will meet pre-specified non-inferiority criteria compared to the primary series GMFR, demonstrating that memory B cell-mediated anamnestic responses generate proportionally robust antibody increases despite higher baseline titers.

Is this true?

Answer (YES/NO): NO